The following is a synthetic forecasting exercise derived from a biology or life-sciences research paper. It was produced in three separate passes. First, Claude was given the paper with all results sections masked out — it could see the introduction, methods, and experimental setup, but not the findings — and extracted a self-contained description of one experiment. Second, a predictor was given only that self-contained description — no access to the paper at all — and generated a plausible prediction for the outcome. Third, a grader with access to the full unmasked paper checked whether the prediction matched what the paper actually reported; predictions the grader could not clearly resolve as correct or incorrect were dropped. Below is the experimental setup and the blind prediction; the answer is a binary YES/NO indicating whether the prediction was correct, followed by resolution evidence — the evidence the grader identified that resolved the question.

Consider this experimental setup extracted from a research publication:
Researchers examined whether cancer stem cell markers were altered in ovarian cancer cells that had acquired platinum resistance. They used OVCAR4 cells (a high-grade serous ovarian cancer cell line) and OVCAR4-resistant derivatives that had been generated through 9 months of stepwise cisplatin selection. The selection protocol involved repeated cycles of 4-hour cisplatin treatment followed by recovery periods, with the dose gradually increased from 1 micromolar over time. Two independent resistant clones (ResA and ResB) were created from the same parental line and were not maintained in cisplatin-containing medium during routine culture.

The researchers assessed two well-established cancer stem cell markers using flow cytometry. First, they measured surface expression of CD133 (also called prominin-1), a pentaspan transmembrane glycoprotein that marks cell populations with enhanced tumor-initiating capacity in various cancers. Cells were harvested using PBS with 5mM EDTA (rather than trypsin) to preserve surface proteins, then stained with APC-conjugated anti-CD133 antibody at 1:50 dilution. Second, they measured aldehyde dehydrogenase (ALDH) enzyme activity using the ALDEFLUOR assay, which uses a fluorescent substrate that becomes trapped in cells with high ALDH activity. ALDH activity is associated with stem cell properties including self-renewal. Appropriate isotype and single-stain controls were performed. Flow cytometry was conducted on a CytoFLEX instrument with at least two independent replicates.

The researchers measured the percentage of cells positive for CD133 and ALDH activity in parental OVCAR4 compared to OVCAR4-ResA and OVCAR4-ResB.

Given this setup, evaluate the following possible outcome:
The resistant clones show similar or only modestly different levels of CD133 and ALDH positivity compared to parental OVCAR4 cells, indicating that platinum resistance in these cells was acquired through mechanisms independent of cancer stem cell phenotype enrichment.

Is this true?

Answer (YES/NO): NO